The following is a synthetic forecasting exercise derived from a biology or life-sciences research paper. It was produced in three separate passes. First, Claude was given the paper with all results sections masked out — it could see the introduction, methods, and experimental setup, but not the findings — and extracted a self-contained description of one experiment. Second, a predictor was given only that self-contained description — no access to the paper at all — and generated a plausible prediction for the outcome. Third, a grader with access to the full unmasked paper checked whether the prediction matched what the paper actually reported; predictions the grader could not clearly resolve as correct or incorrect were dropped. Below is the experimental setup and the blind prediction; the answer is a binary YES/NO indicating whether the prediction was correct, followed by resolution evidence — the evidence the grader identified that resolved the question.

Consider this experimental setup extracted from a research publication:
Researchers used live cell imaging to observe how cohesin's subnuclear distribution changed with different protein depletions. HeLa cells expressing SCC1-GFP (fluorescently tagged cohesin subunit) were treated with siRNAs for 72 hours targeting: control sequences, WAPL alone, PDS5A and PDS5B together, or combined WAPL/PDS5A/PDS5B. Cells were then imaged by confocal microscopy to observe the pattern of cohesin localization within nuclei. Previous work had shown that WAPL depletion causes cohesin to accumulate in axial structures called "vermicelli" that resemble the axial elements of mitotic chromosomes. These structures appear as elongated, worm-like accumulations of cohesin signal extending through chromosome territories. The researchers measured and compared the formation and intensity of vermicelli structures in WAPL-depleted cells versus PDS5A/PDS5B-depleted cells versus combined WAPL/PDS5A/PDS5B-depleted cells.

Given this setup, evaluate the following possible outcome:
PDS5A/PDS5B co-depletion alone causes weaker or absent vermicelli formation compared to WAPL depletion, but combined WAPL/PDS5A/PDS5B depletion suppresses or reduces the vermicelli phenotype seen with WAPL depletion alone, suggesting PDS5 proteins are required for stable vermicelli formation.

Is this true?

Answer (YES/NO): NO